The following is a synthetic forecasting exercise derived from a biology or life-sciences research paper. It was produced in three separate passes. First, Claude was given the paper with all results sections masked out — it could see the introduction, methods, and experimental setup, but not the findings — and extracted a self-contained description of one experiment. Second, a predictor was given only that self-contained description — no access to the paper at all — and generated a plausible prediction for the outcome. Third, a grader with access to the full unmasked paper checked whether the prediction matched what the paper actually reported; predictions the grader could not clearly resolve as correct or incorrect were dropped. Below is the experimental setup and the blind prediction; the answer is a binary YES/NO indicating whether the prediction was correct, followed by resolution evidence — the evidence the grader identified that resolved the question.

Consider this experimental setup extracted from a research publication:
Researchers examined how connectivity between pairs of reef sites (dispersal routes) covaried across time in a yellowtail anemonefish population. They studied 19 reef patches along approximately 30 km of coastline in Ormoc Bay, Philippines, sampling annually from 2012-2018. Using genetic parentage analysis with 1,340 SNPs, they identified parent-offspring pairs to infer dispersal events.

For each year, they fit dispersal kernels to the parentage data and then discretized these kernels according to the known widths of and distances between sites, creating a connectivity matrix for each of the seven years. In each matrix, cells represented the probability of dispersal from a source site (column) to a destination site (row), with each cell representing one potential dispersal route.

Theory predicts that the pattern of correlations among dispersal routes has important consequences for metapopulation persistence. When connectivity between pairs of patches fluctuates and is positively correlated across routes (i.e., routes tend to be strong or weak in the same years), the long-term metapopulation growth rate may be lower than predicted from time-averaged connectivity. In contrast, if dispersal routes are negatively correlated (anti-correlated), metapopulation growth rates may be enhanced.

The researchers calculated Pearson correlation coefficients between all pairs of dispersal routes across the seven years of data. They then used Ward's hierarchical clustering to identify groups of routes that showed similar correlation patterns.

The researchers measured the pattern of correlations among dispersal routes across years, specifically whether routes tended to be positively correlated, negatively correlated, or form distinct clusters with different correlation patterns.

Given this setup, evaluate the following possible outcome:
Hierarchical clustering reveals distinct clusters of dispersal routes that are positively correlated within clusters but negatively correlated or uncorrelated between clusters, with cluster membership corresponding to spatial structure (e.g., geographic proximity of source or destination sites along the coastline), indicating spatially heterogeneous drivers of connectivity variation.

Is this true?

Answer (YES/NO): NO